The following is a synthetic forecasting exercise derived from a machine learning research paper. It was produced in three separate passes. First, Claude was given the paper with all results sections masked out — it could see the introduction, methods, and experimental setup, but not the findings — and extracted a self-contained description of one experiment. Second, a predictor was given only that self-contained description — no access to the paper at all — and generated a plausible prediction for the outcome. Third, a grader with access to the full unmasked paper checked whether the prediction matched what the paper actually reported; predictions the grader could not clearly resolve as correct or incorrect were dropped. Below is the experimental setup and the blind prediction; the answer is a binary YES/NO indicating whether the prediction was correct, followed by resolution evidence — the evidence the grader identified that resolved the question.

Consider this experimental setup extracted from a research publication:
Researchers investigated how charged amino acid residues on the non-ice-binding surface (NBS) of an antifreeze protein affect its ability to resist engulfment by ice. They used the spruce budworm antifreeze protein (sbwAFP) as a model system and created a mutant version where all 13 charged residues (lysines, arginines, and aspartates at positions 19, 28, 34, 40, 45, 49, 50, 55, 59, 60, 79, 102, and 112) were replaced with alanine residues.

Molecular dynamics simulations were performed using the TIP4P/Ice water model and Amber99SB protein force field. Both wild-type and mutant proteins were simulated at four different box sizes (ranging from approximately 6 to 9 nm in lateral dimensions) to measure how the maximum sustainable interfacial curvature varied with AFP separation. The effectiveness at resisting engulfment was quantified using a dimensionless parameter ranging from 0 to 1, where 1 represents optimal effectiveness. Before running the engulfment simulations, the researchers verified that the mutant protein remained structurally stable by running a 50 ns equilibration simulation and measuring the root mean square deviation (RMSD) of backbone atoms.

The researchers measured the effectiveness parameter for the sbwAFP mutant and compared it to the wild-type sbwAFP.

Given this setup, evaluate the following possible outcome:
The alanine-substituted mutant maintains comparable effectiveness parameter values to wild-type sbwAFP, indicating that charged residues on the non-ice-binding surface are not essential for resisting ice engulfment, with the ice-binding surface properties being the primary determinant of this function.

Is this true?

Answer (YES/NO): NO